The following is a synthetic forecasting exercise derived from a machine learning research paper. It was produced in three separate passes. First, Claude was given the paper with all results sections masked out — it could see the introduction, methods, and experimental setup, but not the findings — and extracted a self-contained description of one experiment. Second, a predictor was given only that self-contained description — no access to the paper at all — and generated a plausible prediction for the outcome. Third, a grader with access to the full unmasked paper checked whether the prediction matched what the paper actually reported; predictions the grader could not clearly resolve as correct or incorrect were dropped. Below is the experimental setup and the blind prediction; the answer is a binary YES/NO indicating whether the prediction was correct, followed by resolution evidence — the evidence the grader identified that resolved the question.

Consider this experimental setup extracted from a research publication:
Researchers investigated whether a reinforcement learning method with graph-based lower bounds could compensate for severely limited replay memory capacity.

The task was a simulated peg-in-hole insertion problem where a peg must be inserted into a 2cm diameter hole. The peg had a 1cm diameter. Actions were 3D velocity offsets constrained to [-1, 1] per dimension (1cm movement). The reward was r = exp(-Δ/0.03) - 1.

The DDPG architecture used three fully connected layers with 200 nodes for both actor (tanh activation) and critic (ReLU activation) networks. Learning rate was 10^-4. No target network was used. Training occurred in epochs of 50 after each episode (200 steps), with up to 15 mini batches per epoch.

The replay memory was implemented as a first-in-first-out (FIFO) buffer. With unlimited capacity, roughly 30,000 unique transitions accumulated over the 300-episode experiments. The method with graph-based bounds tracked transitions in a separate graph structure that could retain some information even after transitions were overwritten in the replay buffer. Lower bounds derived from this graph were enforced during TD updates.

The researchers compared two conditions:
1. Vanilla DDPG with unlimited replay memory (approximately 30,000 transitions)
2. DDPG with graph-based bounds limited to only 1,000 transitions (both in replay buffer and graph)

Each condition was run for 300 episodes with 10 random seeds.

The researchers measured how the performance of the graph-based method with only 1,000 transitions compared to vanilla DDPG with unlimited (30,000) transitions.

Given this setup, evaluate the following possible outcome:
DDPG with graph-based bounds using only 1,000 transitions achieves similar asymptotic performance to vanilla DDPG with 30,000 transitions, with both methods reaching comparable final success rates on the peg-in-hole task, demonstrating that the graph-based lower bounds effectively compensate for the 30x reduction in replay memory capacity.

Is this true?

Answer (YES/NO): YES